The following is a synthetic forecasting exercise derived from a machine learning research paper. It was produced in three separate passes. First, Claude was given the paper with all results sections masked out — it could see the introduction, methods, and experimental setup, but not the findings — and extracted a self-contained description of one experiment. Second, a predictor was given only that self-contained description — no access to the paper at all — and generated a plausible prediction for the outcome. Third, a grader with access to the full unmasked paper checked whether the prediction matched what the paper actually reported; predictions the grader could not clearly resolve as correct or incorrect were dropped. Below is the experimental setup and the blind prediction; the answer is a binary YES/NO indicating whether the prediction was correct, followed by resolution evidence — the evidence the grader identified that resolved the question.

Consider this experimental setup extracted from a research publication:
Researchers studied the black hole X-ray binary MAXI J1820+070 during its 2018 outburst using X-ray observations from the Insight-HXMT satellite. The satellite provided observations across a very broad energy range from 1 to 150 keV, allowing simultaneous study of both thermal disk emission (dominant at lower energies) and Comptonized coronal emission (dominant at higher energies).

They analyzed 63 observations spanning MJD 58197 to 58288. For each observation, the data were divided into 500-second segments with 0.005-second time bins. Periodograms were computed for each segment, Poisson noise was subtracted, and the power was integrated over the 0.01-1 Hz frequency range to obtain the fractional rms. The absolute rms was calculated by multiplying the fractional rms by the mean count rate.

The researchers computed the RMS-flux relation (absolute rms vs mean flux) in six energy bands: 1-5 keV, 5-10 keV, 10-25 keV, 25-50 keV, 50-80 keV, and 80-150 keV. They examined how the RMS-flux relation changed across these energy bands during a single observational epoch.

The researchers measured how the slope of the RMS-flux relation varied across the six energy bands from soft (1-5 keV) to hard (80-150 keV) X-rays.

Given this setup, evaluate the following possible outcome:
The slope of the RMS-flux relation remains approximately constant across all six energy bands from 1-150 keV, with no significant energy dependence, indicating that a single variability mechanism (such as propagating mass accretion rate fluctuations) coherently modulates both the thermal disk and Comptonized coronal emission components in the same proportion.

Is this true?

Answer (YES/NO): NO